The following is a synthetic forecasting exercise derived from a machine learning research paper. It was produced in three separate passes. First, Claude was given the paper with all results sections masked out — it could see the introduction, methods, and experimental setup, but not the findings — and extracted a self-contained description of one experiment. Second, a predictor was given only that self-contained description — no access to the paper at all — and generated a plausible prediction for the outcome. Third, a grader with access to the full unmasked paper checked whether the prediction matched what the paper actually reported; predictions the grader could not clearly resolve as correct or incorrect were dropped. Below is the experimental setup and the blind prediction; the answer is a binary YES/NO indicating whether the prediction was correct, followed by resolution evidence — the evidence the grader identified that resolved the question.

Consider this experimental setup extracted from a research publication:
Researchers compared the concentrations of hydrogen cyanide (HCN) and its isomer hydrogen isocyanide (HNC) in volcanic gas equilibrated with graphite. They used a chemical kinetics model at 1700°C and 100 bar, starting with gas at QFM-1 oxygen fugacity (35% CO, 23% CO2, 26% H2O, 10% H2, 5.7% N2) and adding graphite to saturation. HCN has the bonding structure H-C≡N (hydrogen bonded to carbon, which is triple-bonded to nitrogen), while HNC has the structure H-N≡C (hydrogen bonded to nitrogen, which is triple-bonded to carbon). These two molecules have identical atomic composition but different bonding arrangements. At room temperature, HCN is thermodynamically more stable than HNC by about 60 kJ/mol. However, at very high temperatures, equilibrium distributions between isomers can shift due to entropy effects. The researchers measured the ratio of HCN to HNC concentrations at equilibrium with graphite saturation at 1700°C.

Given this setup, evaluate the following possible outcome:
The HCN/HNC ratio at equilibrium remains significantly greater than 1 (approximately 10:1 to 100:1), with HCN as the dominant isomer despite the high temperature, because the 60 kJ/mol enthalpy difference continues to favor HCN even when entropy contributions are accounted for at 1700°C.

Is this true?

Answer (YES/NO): YES